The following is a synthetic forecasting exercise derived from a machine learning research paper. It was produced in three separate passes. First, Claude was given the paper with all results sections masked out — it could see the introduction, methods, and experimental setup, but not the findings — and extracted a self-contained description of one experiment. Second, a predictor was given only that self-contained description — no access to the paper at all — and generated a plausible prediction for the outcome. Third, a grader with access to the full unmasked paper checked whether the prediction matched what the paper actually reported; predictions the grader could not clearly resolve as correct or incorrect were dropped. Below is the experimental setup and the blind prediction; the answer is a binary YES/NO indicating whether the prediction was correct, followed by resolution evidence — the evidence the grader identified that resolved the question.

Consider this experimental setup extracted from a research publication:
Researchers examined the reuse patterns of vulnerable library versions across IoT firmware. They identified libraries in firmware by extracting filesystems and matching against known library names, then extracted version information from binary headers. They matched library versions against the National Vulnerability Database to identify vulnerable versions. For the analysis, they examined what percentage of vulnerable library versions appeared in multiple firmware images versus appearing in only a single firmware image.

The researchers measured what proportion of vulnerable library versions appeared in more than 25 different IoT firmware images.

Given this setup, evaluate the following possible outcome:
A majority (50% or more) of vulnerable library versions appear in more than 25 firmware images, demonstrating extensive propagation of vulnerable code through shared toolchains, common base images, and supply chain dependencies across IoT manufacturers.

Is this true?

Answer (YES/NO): NO